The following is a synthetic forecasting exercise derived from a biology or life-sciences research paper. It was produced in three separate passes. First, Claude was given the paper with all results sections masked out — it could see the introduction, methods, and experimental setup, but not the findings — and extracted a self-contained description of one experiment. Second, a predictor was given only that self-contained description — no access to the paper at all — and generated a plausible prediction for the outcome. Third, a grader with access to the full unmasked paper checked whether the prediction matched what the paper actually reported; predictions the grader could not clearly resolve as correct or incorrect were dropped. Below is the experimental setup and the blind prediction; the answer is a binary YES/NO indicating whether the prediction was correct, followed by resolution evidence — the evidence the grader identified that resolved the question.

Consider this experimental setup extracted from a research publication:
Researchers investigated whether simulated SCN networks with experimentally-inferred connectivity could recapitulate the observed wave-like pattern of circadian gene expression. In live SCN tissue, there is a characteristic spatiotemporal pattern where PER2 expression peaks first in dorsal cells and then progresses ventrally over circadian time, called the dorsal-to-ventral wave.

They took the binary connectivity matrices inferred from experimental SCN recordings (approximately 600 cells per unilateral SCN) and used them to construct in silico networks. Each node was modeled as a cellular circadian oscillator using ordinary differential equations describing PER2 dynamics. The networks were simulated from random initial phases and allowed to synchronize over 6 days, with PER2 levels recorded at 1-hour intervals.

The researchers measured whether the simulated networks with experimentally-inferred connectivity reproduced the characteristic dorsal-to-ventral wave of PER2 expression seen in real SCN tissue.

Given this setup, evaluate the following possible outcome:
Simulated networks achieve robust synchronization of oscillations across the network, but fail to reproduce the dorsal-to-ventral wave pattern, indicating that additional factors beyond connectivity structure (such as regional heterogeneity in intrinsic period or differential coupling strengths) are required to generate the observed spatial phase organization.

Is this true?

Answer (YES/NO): NO